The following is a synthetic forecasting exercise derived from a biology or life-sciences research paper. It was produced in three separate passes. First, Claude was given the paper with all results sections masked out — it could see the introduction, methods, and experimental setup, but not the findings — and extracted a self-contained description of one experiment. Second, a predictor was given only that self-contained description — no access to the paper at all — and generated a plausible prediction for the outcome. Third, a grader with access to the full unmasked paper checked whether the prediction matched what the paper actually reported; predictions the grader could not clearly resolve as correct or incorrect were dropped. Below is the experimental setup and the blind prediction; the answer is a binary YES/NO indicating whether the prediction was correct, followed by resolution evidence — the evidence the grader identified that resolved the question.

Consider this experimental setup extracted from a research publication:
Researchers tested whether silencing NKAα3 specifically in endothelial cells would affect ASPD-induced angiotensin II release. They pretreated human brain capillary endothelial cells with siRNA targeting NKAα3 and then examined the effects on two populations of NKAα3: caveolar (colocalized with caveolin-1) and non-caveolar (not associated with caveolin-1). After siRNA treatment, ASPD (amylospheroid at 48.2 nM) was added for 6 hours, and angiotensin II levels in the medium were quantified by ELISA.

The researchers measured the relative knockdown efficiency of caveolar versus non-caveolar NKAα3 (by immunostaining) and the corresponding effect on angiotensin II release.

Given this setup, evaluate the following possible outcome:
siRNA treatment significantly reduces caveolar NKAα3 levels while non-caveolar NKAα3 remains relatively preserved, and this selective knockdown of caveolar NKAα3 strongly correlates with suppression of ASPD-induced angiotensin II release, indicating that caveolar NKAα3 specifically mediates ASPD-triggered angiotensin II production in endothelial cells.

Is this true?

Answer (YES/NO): YES